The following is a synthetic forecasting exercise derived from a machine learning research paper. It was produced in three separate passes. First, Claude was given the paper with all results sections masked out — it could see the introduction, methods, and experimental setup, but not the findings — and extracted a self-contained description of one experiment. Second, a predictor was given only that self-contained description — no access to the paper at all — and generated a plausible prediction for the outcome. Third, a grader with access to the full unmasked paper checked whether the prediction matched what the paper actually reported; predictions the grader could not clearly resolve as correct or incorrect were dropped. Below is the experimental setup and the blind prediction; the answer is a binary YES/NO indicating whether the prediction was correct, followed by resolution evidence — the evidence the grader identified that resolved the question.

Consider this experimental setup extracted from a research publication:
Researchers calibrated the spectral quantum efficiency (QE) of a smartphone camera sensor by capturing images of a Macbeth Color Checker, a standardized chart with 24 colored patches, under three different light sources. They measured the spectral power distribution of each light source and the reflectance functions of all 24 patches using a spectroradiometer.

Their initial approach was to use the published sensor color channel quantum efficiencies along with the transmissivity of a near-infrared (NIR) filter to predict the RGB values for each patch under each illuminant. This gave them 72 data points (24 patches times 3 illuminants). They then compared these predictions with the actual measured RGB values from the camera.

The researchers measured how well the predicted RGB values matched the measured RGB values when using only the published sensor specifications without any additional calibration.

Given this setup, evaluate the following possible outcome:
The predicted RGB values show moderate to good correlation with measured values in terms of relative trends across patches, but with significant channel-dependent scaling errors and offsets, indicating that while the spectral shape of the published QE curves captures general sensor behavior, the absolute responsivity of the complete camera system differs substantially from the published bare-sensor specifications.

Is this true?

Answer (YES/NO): NO